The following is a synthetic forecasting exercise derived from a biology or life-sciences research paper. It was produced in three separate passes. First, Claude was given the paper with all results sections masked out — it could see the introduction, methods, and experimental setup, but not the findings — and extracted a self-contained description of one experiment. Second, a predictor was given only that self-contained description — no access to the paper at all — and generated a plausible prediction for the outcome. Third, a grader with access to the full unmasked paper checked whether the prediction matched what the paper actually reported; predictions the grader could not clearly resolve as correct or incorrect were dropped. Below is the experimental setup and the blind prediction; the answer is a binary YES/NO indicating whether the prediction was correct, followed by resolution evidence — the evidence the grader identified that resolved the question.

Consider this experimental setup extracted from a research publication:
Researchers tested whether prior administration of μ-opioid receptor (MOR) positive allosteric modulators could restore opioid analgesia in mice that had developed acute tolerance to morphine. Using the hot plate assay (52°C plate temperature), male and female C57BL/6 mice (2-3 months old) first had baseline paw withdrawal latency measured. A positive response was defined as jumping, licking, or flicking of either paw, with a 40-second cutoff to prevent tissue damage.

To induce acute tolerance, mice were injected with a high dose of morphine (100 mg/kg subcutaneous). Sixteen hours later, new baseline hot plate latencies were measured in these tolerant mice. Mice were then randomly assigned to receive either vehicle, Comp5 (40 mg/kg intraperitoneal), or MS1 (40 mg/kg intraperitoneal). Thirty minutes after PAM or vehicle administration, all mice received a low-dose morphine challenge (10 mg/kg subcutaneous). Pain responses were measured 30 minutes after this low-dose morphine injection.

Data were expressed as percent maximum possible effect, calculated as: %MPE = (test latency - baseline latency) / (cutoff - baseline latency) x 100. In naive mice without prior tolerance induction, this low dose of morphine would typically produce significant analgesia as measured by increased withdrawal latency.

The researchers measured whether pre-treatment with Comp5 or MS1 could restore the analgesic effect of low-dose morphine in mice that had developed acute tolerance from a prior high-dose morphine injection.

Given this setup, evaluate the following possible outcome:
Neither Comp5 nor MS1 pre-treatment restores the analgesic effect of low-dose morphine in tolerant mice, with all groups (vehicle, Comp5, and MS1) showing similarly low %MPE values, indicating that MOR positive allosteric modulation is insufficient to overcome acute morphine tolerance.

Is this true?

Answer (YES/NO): NO